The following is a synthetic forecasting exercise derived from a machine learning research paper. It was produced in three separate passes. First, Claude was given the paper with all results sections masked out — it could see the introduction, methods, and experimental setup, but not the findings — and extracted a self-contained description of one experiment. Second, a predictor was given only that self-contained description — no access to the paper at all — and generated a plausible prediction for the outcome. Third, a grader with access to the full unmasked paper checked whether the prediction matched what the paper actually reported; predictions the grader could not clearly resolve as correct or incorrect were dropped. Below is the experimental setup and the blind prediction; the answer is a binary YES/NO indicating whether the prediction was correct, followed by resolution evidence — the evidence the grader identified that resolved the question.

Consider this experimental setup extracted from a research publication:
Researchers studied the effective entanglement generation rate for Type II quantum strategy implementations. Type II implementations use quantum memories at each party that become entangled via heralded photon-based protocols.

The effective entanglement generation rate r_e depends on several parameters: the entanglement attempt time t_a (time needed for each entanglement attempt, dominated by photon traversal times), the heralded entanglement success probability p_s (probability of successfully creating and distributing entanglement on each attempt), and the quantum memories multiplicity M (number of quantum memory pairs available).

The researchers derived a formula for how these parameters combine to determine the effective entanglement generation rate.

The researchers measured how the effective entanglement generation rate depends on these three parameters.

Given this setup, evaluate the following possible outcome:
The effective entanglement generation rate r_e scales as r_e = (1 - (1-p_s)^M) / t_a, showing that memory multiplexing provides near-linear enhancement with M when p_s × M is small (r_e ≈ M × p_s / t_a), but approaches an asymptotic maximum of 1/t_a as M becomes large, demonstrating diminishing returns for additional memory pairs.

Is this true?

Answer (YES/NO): NO